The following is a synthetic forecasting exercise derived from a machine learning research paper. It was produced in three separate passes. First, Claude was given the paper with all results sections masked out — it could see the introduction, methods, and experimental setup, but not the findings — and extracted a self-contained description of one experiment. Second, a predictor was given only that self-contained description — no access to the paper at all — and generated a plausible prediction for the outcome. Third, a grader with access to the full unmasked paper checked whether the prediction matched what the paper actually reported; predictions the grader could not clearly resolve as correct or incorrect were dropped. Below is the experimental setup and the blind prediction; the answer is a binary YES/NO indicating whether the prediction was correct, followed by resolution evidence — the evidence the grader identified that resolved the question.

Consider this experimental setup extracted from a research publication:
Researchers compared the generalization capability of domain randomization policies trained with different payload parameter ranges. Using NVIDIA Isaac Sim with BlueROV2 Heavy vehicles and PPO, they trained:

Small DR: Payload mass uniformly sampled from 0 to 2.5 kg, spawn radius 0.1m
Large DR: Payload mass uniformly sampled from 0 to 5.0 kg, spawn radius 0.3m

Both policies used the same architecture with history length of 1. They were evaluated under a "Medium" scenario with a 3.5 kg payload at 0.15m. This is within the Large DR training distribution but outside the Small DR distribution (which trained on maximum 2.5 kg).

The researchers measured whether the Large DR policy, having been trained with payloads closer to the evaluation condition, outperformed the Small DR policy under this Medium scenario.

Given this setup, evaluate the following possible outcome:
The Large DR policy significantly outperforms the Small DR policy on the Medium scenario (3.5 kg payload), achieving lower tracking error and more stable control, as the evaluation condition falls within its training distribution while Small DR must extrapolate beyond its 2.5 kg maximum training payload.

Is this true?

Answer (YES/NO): NO